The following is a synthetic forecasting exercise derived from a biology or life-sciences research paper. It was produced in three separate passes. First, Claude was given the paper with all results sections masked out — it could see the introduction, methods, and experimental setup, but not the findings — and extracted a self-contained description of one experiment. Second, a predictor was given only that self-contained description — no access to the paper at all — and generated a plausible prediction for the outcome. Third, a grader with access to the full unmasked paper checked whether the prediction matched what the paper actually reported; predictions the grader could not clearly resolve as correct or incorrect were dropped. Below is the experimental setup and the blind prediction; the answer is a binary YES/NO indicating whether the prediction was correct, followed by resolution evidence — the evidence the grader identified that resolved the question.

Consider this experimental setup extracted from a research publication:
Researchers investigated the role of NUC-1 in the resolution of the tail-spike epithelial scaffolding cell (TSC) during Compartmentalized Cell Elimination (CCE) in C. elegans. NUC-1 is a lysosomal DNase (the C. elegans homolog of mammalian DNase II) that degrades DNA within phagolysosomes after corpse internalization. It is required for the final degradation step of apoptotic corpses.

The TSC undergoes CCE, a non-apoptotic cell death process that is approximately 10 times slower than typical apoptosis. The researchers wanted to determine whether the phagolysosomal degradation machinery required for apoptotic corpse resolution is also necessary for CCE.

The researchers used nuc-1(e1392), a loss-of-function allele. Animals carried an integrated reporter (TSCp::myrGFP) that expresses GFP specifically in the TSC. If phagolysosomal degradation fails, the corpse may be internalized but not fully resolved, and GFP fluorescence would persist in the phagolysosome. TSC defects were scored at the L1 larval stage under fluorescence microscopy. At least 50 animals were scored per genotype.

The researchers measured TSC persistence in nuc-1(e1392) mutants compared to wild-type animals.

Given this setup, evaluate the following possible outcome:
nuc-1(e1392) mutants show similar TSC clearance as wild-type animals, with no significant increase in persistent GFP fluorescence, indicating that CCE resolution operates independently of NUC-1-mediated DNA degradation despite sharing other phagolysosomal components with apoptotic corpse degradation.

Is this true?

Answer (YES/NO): NO